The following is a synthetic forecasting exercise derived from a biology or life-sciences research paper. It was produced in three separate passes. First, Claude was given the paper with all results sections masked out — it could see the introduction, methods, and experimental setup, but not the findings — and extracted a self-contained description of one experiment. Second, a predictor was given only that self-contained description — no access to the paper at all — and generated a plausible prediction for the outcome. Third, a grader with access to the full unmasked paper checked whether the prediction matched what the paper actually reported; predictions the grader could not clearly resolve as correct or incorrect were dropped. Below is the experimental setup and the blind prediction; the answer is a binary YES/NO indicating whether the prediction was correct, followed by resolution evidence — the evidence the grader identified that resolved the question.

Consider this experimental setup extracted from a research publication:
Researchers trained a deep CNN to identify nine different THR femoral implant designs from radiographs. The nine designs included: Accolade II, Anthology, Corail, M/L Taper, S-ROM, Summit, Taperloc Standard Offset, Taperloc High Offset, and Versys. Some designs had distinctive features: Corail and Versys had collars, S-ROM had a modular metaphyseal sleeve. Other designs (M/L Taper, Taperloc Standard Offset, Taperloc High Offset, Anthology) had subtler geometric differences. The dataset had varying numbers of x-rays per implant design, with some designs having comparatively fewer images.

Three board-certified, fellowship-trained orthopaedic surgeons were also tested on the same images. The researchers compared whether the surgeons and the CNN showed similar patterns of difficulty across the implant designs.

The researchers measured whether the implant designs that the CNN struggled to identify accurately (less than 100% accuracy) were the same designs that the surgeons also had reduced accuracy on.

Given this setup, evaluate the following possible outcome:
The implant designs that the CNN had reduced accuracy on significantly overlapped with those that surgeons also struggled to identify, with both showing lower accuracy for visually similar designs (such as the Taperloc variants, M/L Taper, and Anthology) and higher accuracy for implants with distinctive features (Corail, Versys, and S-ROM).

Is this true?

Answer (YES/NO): YES